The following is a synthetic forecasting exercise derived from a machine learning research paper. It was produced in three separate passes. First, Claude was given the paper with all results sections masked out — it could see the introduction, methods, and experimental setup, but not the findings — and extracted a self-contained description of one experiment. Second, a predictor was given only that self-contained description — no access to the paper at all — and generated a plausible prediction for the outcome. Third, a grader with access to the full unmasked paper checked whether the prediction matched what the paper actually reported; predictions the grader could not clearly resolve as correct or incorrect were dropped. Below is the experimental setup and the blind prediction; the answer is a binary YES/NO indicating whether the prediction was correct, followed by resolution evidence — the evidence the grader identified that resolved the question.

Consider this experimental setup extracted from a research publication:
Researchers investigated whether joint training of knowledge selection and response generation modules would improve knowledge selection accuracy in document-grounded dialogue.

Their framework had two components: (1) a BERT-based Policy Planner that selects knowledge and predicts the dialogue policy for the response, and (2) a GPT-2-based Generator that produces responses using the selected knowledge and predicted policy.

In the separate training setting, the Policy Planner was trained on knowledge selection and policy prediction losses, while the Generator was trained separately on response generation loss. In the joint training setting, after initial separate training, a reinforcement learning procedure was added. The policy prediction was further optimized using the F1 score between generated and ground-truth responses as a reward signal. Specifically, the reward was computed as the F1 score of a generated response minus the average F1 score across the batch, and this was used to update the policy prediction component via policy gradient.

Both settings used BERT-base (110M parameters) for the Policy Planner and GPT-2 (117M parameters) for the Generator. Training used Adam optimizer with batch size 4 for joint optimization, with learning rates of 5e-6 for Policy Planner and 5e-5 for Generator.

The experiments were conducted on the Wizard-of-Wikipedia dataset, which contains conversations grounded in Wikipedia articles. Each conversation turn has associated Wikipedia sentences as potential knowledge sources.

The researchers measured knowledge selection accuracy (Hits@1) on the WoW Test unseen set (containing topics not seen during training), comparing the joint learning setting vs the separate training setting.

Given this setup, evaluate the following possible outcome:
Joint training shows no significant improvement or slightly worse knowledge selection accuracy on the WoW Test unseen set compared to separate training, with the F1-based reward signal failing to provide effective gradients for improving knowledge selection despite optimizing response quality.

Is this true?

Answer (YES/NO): NO